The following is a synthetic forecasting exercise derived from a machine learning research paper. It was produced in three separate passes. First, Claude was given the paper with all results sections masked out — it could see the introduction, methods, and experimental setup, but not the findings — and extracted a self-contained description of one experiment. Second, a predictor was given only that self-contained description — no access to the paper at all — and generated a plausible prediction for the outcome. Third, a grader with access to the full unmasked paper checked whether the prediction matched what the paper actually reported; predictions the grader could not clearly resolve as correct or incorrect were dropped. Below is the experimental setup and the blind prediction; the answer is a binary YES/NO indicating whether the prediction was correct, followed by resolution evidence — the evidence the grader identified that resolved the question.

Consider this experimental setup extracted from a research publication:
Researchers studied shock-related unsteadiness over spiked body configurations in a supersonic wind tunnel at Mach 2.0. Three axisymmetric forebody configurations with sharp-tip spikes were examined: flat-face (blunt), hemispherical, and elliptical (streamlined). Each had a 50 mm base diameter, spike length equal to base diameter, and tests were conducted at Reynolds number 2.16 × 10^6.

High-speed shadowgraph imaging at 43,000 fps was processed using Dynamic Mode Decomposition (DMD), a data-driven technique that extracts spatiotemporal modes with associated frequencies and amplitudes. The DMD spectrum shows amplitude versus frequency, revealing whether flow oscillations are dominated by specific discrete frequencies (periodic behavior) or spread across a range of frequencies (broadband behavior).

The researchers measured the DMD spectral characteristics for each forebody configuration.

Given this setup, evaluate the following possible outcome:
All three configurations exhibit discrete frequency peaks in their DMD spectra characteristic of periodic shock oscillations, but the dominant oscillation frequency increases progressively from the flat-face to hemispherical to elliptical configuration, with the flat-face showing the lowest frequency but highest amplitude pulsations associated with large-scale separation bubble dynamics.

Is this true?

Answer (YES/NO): NO